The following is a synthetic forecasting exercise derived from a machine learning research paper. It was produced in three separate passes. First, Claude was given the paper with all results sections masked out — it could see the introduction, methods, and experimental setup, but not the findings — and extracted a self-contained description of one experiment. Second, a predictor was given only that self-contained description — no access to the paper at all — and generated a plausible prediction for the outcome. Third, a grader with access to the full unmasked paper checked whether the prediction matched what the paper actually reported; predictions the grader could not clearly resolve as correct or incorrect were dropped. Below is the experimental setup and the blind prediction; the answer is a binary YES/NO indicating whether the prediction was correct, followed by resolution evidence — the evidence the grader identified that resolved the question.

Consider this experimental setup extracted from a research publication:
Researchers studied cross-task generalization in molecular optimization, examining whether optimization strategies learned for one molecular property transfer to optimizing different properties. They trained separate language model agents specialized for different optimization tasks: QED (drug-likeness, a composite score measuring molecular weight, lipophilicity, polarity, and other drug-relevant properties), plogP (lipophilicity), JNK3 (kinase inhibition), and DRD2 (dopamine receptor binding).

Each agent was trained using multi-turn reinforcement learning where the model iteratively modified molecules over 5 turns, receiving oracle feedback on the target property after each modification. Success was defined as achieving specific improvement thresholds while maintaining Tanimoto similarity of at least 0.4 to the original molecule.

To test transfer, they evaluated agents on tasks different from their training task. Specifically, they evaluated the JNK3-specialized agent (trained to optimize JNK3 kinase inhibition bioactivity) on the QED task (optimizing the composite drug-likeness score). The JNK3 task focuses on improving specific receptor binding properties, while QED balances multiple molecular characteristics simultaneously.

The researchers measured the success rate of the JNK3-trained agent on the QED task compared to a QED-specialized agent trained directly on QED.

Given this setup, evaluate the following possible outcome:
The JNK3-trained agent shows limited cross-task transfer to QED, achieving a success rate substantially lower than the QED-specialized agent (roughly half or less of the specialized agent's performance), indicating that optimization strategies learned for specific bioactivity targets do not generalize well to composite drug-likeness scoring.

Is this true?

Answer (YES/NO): NO